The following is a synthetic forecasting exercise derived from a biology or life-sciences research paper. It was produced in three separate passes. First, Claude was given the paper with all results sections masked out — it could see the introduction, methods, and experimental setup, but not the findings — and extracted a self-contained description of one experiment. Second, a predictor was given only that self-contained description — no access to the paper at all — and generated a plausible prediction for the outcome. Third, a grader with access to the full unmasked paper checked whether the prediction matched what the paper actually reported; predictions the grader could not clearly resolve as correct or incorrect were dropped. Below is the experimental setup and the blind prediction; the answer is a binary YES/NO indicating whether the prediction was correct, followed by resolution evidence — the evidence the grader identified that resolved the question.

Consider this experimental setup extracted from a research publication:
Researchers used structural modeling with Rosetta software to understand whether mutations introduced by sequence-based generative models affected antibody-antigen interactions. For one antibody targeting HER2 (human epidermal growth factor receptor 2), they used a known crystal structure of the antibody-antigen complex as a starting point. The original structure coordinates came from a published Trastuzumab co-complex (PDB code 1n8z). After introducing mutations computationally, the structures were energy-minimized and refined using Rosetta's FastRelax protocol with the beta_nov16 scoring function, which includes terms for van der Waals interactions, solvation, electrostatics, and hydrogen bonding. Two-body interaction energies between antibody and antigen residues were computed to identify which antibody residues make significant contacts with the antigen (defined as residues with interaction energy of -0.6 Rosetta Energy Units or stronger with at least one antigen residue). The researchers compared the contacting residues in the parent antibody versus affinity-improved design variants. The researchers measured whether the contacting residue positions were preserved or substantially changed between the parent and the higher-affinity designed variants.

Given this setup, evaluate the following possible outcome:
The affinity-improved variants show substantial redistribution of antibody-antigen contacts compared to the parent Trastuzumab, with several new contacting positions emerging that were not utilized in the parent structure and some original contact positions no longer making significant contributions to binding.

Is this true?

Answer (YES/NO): NO